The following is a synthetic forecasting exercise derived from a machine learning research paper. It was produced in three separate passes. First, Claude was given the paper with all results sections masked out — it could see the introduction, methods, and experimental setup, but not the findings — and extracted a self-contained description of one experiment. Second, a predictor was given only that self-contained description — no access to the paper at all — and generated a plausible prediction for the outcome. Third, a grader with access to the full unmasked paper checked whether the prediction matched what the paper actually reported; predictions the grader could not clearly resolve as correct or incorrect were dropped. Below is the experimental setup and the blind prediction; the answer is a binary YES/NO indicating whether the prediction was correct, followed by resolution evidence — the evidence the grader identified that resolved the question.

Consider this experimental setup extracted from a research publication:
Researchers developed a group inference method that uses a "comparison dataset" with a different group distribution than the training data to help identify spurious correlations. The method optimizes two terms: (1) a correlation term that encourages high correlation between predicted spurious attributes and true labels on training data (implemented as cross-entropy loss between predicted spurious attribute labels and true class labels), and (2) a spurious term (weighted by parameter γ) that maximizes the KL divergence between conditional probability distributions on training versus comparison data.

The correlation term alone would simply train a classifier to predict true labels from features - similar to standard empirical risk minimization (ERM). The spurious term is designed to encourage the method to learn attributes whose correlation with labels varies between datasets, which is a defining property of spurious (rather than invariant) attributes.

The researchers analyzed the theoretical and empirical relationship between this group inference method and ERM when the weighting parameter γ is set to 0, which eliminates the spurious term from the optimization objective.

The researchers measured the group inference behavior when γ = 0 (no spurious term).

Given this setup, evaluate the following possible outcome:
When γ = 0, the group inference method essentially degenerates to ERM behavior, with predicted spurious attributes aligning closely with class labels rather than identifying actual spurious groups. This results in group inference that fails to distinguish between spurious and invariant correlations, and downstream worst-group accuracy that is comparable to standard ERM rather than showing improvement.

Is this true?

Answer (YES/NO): NO